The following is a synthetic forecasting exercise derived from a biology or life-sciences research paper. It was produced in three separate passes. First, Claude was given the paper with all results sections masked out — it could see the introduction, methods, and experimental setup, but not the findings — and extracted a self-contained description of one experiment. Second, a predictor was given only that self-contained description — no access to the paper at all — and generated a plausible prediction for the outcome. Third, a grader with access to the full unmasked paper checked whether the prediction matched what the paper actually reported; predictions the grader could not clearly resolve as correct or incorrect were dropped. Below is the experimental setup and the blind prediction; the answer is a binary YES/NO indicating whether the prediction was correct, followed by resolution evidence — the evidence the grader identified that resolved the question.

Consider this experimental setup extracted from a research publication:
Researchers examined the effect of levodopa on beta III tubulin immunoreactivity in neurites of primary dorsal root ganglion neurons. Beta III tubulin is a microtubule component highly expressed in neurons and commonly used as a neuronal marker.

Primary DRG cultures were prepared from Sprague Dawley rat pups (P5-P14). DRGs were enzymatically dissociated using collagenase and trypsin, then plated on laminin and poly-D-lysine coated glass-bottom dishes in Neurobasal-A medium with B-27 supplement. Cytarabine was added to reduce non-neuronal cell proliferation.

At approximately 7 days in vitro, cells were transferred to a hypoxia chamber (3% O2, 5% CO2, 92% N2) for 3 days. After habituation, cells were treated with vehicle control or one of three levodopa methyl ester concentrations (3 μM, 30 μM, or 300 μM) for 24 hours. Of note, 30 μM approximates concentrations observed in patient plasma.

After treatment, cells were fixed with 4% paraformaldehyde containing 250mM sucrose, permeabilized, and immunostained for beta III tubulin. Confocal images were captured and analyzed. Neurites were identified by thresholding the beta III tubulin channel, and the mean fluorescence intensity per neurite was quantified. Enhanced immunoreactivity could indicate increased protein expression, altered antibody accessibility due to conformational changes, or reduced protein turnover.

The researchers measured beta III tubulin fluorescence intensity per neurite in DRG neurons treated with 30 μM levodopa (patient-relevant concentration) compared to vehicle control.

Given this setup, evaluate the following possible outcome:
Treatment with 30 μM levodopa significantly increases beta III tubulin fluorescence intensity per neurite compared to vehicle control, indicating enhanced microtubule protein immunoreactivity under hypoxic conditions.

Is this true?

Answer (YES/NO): YES